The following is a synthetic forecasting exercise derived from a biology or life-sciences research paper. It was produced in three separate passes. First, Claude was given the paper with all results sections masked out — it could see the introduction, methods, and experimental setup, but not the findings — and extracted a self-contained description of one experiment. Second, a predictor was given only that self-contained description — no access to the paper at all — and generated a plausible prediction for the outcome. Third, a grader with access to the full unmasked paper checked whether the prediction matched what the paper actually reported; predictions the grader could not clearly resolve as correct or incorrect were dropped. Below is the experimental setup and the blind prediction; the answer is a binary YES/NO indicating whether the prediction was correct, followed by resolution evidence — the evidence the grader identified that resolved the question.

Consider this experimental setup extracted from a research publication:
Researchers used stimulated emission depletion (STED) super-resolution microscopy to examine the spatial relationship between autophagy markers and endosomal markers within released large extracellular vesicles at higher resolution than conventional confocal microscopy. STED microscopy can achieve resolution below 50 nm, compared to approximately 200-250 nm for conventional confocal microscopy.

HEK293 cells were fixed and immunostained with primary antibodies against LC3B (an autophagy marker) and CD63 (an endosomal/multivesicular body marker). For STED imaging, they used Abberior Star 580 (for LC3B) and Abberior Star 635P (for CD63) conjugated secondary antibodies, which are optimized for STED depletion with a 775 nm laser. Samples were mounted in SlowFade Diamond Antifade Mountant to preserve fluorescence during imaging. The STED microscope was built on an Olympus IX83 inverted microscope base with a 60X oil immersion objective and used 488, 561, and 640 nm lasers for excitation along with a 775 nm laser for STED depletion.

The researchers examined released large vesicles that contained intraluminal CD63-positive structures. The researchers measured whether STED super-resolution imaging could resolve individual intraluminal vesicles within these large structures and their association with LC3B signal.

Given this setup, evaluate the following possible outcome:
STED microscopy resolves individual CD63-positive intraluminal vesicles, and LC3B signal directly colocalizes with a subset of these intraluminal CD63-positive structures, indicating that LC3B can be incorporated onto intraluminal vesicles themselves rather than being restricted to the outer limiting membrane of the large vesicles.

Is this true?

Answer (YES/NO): NO